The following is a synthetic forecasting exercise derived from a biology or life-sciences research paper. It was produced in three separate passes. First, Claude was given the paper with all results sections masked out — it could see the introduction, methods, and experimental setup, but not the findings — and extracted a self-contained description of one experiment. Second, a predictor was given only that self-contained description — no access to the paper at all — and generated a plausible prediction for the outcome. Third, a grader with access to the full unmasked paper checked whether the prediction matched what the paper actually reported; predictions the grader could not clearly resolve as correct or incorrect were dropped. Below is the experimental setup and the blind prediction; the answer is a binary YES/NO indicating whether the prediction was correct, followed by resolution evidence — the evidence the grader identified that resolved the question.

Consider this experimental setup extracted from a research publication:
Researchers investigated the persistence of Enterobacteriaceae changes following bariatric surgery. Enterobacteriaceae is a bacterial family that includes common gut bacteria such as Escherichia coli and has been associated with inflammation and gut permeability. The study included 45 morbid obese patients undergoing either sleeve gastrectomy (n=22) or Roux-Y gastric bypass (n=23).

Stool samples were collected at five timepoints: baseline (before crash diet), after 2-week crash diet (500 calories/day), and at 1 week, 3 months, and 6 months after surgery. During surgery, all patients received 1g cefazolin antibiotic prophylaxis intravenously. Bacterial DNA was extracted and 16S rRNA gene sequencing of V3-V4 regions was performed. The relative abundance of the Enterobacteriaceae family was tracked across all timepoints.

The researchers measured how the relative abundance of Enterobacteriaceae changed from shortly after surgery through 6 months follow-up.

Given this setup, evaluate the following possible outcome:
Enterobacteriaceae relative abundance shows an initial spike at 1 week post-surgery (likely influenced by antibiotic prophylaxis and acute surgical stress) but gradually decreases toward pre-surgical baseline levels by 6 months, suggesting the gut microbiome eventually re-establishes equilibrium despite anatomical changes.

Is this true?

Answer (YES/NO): NO